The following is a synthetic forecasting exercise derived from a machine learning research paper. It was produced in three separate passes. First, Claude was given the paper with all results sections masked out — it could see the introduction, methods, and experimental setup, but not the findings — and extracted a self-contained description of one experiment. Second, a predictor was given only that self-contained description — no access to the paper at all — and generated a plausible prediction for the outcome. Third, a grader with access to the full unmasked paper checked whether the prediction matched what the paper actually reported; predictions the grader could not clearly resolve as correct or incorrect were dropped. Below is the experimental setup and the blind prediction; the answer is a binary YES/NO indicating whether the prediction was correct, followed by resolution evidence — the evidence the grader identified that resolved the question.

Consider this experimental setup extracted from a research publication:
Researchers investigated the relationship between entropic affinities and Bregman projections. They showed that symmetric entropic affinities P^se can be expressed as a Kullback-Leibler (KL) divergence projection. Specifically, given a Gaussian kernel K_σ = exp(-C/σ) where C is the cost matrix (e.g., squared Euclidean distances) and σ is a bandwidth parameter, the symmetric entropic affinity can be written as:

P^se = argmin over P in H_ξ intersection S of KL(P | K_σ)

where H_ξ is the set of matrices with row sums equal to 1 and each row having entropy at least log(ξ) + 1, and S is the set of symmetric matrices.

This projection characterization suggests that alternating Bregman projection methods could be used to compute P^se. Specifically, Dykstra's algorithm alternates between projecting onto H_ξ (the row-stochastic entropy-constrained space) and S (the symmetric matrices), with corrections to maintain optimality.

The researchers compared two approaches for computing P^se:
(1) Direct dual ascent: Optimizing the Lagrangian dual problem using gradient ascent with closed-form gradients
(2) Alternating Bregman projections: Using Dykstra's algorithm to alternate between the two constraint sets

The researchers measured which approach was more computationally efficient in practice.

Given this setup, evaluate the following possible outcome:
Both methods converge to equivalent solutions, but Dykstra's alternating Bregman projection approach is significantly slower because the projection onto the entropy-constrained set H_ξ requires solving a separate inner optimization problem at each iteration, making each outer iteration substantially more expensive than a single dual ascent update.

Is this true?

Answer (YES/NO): NO